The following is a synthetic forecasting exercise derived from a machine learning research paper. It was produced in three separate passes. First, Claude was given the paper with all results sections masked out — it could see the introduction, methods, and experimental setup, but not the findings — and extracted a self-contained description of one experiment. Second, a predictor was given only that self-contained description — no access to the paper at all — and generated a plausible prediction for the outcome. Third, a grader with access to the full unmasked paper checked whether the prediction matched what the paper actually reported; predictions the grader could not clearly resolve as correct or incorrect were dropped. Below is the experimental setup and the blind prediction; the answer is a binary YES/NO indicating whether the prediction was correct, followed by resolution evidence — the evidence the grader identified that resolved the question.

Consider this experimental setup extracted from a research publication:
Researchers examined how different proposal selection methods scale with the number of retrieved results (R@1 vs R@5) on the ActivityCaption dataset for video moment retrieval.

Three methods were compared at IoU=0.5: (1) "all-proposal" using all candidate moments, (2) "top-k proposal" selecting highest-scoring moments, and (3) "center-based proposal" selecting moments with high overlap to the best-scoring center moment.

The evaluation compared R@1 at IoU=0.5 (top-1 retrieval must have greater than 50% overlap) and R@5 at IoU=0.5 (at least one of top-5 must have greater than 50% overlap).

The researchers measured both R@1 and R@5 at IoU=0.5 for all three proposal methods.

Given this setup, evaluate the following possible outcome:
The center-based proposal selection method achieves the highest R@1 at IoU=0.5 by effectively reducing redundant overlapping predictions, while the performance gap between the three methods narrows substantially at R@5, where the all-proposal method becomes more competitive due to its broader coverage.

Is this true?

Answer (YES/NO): NO